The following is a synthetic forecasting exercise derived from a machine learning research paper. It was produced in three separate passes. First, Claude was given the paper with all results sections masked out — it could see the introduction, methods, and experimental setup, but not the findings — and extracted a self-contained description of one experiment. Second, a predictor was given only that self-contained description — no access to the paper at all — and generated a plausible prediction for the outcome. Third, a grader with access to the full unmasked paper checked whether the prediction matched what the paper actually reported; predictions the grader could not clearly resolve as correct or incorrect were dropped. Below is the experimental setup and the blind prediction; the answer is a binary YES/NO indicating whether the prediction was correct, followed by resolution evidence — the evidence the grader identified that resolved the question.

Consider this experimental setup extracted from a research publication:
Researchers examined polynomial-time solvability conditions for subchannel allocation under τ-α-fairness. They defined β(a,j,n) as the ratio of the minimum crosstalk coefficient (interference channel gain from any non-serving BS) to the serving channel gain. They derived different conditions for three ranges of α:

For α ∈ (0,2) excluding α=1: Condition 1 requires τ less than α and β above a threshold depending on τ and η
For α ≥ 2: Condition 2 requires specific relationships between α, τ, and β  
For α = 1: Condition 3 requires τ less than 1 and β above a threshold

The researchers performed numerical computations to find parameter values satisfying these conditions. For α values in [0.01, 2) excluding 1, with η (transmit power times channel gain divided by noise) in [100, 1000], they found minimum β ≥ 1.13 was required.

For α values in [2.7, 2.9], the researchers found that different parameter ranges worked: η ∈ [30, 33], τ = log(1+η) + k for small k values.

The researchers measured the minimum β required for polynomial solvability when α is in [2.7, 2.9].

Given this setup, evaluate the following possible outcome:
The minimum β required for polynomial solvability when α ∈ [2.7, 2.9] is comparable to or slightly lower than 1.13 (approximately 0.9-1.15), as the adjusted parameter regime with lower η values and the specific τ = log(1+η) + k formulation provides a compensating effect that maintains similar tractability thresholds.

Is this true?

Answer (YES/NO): NO